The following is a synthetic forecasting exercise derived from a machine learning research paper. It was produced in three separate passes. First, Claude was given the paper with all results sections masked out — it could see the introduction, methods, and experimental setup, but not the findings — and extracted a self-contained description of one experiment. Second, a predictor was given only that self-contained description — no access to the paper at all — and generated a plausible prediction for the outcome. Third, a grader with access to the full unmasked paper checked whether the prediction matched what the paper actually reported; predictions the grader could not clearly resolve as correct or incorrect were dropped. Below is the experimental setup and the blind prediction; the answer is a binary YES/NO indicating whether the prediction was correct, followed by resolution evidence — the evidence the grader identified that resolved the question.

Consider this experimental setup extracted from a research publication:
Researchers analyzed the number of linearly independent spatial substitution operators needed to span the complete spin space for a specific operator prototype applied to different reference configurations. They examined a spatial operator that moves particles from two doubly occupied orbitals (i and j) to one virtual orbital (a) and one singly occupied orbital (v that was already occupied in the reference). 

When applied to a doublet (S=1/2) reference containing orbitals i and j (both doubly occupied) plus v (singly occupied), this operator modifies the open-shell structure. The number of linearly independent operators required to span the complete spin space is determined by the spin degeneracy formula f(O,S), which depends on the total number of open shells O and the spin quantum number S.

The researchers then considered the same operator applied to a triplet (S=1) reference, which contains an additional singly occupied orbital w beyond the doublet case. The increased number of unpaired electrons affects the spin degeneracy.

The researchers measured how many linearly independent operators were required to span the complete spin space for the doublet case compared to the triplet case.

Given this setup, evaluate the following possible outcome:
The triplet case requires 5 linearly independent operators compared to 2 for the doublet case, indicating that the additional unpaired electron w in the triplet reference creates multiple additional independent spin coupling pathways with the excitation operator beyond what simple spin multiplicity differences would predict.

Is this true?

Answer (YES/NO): NO